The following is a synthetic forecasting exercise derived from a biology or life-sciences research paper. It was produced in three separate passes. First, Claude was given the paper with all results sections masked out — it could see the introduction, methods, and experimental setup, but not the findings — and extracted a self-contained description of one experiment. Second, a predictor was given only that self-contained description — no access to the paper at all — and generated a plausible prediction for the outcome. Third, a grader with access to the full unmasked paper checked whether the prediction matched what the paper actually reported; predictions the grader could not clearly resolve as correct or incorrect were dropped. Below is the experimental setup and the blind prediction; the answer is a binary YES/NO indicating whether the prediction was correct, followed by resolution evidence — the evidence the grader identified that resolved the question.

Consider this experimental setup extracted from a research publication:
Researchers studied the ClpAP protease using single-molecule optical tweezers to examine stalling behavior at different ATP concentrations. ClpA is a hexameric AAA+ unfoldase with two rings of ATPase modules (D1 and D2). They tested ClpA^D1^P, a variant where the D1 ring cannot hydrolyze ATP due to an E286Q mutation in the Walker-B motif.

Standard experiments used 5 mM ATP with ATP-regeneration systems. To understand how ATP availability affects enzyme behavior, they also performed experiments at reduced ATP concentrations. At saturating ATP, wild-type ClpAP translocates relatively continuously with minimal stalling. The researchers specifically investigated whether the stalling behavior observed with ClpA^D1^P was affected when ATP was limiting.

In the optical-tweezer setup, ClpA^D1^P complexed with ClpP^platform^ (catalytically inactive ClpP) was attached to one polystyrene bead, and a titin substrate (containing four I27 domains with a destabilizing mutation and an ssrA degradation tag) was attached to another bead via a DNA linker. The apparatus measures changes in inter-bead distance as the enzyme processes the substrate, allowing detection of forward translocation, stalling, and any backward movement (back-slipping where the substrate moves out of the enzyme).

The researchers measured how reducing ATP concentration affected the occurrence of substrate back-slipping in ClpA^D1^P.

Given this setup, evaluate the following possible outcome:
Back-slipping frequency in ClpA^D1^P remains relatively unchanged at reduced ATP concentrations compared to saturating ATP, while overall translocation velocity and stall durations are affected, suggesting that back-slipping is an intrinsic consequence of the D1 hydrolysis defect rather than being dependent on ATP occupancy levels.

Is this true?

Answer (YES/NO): NO